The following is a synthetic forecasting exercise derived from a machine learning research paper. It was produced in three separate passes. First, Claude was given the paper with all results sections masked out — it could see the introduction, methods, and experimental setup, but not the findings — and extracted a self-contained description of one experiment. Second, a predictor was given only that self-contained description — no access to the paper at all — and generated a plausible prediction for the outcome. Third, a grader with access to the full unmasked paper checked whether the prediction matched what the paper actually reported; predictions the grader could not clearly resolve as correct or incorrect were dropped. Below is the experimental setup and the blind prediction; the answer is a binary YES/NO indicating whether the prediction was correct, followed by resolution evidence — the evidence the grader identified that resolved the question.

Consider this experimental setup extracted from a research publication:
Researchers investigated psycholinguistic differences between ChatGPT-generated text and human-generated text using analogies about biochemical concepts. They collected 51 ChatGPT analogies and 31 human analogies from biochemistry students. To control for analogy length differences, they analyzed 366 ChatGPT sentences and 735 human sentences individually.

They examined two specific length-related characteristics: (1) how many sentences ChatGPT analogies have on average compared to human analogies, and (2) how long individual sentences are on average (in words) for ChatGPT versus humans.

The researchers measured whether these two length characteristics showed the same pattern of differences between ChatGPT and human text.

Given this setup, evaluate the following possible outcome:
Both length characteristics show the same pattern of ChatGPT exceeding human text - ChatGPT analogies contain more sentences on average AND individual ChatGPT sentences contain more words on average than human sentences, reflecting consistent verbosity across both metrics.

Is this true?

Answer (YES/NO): NO